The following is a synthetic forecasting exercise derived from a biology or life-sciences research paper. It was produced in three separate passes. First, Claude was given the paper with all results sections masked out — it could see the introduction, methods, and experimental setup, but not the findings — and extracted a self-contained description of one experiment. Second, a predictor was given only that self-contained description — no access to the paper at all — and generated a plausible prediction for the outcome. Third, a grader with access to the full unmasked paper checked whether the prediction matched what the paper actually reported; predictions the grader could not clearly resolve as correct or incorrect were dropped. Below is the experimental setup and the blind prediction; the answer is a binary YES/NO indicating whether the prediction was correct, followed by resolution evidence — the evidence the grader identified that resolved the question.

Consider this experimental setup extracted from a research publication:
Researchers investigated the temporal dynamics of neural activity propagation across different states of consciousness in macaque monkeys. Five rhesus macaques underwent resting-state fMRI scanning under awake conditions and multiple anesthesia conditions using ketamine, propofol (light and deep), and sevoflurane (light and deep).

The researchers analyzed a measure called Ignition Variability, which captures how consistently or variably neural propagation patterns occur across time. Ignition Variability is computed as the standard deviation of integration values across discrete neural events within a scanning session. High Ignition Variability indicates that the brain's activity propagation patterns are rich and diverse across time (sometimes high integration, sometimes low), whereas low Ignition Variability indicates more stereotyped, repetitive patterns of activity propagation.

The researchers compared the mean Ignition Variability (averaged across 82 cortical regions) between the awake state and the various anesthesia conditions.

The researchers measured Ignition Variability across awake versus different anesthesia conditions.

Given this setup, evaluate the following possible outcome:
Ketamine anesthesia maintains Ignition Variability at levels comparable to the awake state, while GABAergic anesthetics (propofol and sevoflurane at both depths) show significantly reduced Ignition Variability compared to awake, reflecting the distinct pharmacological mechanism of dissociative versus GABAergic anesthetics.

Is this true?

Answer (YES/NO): NO